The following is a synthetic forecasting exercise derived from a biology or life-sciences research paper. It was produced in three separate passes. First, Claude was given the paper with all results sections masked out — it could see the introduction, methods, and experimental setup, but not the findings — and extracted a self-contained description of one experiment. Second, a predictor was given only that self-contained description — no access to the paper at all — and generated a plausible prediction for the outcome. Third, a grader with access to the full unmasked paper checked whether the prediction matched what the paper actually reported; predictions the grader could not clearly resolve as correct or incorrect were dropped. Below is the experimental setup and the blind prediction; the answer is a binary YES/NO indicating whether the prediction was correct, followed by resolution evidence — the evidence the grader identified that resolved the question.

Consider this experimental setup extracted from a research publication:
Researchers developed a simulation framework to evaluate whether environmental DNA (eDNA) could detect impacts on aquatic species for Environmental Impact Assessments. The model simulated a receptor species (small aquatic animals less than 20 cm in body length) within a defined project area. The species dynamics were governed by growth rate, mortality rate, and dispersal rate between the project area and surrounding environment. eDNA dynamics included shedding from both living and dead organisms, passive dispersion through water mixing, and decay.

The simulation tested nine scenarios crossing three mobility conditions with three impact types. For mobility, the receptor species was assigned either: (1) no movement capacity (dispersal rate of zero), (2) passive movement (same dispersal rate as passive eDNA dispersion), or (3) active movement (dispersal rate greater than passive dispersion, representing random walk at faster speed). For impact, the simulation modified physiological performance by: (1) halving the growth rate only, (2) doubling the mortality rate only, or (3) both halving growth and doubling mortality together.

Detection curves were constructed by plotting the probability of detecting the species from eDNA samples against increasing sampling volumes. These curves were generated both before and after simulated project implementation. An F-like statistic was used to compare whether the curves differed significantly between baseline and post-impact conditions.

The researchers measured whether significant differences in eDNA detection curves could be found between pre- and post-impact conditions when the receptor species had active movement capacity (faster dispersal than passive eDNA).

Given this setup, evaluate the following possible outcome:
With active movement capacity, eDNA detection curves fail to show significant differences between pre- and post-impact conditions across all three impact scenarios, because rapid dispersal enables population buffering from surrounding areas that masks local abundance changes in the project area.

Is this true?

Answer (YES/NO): YES